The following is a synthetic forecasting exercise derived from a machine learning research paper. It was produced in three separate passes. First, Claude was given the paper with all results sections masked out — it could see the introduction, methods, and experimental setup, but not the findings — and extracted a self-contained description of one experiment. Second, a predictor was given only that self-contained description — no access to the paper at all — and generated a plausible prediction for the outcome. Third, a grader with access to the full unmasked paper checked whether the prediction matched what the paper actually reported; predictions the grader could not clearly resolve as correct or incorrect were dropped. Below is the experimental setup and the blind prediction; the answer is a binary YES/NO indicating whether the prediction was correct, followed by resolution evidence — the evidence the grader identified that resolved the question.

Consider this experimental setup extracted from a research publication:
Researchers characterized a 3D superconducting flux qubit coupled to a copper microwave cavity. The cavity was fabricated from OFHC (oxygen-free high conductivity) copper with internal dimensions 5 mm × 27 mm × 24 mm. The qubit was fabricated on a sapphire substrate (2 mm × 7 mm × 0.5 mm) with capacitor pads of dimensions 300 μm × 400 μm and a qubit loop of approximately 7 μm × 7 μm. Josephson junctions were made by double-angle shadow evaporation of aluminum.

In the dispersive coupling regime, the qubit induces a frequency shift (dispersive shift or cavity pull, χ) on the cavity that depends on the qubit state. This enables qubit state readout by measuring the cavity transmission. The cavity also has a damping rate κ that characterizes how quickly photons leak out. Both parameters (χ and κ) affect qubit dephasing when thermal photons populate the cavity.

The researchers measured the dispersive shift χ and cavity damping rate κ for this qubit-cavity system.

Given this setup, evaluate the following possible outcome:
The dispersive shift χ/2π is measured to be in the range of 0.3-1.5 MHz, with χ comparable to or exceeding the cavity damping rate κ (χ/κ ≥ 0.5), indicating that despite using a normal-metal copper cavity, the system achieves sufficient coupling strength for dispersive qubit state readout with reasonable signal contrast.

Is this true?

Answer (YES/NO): YES